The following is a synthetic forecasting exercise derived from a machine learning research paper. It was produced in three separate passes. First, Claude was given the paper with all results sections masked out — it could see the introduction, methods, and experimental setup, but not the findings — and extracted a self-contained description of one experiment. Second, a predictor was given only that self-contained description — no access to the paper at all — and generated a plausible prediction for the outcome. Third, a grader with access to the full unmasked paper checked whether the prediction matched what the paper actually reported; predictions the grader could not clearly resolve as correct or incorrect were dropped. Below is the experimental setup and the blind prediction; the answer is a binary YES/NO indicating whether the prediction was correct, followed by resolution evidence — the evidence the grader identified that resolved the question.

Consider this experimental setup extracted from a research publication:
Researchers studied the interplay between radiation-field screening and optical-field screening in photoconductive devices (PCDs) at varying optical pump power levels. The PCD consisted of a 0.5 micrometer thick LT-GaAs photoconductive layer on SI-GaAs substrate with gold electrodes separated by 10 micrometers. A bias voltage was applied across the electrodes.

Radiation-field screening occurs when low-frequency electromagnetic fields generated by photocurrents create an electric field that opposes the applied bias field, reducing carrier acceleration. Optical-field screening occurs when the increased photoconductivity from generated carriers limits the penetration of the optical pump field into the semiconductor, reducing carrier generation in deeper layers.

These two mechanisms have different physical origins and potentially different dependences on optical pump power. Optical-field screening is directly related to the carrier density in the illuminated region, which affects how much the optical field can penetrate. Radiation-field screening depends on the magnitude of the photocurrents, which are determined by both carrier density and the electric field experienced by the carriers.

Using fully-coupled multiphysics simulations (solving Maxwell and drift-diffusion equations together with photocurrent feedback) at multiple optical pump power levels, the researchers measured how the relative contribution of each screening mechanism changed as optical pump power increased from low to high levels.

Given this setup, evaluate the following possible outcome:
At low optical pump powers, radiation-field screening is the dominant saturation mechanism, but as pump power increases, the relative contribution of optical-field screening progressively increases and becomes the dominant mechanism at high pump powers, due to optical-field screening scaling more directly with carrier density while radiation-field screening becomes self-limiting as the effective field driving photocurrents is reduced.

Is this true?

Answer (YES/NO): NO